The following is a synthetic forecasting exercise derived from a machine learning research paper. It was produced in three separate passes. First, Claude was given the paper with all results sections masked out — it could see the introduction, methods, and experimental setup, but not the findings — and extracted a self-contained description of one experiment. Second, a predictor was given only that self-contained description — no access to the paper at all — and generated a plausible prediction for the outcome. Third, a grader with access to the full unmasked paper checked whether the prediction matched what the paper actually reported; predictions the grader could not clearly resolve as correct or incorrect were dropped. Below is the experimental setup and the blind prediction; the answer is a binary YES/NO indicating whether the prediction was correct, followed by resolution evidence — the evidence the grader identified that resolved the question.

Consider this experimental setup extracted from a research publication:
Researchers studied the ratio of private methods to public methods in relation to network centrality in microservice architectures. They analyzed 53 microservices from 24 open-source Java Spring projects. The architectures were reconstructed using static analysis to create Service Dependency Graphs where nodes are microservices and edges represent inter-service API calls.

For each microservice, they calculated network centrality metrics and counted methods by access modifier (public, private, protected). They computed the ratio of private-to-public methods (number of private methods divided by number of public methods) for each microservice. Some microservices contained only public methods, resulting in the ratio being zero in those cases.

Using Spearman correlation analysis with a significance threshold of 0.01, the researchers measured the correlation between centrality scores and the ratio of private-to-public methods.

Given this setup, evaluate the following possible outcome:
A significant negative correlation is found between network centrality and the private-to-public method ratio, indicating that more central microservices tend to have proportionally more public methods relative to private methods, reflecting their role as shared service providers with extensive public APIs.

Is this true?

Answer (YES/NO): YES